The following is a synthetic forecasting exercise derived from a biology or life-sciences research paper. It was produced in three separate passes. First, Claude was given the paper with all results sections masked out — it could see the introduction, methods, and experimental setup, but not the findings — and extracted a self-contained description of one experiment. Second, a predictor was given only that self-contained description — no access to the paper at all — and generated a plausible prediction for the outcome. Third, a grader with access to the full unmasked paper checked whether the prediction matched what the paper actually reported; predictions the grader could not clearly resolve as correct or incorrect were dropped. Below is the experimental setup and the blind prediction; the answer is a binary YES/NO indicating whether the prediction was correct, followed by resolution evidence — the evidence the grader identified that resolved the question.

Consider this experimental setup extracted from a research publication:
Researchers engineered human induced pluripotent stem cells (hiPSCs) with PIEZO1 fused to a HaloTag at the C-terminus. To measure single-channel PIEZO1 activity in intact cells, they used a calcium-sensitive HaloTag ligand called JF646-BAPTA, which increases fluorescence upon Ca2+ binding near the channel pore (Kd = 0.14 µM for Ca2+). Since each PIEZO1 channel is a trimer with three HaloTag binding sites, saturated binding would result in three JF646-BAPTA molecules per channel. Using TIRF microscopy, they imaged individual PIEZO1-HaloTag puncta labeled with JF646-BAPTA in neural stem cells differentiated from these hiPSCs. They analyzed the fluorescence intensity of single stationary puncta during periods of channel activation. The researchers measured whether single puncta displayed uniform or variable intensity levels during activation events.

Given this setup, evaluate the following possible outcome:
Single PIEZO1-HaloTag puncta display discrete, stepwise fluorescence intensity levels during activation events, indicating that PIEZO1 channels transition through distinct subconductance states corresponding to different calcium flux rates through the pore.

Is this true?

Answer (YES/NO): NO